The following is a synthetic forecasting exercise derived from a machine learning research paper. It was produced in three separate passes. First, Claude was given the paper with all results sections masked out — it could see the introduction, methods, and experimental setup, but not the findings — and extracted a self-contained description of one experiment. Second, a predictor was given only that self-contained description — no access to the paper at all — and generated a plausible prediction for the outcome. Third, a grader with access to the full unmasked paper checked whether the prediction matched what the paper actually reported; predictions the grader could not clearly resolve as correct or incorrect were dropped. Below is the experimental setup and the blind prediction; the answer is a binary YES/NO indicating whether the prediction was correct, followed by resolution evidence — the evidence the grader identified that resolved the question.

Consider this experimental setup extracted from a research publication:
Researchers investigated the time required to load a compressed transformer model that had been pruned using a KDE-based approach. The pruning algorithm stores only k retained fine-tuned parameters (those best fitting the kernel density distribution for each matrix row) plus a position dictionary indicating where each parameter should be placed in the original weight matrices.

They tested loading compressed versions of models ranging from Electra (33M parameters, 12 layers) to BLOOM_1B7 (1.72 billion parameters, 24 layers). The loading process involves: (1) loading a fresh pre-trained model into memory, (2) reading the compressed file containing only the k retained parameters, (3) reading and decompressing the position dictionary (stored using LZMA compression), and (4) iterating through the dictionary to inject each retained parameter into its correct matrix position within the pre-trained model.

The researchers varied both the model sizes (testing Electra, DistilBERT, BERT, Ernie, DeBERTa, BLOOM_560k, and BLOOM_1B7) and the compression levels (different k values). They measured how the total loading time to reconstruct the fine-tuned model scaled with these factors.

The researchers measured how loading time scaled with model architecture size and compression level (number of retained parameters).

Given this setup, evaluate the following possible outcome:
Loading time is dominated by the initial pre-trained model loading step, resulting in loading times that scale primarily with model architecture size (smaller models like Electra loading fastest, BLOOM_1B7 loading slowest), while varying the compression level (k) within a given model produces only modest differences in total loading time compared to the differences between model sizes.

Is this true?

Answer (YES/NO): NO